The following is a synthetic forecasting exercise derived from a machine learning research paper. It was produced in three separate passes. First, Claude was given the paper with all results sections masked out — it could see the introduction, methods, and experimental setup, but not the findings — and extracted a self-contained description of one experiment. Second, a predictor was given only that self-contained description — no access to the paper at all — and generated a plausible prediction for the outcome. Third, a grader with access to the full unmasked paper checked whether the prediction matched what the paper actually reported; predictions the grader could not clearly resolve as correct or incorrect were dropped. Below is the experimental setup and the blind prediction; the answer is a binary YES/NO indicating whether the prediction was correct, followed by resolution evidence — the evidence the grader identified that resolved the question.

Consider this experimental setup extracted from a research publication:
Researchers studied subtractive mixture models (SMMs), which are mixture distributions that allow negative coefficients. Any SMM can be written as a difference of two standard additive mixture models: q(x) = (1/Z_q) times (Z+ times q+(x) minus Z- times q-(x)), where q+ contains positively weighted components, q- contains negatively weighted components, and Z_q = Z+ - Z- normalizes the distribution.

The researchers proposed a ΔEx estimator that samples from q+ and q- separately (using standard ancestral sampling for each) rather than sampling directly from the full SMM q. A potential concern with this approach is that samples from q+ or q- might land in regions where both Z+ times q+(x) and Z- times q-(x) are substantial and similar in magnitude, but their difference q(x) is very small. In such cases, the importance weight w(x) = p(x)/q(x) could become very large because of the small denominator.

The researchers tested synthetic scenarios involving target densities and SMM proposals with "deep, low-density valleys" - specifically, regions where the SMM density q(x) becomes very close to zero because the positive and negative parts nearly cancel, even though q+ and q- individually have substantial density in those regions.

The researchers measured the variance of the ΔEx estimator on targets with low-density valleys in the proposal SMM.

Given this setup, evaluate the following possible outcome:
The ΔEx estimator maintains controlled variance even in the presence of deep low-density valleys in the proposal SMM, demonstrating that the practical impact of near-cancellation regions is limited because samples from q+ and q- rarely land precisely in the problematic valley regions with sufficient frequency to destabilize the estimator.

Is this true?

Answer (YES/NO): NO